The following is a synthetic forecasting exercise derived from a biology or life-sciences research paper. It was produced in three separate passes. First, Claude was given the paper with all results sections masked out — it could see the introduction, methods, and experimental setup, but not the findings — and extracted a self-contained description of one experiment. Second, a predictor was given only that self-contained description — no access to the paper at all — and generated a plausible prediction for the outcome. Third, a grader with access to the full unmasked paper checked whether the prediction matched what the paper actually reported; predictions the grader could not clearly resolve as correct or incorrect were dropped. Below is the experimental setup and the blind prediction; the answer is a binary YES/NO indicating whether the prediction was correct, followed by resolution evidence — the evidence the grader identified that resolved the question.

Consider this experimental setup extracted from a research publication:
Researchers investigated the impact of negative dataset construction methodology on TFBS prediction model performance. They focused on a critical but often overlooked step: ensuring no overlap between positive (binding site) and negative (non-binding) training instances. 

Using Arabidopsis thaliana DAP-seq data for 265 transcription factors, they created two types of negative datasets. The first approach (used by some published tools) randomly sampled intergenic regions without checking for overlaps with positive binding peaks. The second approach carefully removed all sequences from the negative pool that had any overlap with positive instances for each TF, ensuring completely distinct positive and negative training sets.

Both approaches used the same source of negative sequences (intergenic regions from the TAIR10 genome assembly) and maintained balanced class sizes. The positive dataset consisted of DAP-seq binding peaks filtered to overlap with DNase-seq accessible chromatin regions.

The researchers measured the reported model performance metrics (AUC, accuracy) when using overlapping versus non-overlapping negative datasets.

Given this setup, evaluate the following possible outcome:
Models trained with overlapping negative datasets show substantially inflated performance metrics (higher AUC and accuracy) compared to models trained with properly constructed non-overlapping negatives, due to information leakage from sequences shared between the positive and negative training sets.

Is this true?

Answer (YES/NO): NO